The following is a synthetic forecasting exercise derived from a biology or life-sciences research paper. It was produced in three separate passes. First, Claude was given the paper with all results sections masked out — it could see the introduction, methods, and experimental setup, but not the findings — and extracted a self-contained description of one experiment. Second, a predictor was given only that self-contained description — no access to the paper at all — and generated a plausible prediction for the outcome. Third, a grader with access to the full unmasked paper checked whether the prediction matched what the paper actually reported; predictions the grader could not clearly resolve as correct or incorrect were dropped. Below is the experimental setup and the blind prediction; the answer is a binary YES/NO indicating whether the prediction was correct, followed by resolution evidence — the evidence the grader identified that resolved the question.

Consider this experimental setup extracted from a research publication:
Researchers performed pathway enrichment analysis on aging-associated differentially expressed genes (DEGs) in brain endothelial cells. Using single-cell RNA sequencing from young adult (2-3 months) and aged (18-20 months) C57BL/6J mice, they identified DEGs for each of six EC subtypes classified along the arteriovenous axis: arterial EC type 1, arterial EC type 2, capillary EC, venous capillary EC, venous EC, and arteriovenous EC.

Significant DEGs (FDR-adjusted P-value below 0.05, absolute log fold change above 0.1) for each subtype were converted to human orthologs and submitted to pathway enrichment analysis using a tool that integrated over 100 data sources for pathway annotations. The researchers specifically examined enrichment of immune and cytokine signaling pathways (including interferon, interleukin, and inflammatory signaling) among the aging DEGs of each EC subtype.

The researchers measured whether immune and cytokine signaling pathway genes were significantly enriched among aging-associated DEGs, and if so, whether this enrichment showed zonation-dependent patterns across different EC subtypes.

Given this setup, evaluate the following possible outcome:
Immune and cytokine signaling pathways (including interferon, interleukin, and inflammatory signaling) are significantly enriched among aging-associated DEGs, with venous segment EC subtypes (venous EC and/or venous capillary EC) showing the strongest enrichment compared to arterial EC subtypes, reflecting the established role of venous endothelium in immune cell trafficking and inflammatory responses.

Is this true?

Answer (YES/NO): NO